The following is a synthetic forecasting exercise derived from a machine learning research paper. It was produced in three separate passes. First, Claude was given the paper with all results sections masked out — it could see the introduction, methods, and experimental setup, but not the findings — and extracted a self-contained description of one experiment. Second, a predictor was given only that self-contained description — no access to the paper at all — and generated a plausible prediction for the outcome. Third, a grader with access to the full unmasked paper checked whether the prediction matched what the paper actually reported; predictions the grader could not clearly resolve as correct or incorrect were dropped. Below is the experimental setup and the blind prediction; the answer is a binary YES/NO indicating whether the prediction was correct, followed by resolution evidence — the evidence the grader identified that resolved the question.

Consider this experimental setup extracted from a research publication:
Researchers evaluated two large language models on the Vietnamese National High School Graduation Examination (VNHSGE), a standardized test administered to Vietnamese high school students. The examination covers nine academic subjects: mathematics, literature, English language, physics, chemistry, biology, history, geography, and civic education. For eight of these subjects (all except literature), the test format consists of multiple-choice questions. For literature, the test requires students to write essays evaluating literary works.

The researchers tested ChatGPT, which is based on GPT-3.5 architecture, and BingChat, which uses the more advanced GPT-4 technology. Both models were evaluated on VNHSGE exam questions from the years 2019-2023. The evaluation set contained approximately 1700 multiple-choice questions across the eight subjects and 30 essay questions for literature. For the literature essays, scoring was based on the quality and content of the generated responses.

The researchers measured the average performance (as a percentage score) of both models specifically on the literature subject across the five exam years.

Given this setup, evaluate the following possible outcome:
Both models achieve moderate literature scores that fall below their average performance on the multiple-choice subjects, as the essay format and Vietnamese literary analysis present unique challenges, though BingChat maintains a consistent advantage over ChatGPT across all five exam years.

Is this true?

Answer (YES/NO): NO